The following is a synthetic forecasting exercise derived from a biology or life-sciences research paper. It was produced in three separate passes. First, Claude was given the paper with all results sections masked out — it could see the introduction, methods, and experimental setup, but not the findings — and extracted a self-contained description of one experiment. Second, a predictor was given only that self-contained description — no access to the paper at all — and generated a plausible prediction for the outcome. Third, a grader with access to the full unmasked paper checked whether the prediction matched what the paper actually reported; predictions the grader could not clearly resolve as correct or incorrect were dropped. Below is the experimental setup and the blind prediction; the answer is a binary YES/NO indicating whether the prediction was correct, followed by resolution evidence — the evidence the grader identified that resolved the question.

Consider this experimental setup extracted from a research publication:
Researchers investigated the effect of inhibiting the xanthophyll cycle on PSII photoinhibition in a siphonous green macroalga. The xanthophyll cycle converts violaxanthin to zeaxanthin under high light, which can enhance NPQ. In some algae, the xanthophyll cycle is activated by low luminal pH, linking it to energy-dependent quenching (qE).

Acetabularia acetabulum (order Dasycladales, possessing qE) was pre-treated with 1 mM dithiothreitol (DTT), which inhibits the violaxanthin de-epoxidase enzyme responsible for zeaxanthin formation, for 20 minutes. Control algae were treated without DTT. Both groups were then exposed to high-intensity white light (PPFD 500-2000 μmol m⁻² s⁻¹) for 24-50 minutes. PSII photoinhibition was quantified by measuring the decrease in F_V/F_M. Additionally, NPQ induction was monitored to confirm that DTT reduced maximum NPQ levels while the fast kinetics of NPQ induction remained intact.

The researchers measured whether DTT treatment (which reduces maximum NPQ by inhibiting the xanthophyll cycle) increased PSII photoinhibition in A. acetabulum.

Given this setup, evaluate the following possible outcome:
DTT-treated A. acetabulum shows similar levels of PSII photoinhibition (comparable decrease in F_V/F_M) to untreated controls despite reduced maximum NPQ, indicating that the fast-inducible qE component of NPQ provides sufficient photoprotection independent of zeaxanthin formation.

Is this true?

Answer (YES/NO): YES